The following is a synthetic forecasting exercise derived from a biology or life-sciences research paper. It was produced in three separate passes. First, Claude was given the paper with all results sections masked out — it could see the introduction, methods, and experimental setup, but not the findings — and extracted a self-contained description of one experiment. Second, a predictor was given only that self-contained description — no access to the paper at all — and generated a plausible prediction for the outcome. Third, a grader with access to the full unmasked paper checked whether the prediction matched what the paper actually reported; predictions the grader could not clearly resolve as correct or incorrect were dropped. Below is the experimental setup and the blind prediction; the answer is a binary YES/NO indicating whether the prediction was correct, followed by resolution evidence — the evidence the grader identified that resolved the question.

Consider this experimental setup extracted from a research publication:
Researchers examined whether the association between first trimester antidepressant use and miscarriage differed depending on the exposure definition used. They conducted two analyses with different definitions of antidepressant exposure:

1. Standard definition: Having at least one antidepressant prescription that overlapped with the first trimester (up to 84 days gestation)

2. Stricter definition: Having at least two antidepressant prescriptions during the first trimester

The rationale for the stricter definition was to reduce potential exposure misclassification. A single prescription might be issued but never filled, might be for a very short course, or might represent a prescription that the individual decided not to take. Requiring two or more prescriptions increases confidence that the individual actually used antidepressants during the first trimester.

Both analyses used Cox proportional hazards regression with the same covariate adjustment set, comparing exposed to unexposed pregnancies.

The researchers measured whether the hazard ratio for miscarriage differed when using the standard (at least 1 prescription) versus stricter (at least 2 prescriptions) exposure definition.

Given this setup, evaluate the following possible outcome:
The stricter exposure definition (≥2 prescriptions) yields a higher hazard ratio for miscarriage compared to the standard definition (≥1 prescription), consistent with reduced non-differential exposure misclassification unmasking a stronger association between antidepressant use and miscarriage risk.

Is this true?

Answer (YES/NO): NO